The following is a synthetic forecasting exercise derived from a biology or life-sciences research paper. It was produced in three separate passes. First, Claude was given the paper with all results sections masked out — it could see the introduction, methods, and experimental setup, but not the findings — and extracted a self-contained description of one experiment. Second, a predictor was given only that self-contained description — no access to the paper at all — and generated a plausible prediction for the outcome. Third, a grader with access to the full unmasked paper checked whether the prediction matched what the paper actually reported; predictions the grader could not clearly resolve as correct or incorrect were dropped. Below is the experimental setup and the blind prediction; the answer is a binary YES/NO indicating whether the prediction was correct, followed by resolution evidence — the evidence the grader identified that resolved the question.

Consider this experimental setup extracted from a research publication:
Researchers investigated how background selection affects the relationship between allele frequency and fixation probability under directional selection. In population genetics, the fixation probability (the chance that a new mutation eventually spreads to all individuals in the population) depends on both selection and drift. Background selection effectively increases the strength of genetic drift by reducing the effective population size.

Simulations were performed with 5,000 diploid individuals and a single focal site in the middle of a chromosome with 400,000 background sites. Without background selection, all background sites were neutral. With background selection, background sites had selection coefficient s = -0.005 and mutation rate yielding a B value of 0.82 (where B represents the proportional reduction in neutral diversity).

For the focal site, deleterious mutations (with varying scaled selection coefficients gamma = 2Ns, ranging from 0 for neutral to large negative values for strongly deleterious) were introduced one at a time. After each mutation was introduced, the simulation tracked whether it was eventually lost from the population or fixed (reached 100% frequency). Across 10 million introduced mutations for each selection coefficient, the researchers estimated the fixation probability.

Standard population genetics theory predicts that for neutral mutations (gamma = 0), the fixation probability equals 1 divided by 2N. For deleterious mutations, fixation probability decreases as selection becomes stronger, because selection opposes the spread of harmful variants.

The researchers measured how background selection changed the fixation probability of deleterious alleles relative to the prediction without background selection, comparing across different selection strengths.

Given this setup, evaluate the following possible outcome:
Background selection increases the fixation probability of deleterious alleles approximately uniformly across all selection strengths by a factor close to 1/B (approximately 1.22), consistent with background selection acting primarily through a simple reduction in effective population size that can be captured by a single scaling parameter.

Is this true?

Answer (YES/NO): NO